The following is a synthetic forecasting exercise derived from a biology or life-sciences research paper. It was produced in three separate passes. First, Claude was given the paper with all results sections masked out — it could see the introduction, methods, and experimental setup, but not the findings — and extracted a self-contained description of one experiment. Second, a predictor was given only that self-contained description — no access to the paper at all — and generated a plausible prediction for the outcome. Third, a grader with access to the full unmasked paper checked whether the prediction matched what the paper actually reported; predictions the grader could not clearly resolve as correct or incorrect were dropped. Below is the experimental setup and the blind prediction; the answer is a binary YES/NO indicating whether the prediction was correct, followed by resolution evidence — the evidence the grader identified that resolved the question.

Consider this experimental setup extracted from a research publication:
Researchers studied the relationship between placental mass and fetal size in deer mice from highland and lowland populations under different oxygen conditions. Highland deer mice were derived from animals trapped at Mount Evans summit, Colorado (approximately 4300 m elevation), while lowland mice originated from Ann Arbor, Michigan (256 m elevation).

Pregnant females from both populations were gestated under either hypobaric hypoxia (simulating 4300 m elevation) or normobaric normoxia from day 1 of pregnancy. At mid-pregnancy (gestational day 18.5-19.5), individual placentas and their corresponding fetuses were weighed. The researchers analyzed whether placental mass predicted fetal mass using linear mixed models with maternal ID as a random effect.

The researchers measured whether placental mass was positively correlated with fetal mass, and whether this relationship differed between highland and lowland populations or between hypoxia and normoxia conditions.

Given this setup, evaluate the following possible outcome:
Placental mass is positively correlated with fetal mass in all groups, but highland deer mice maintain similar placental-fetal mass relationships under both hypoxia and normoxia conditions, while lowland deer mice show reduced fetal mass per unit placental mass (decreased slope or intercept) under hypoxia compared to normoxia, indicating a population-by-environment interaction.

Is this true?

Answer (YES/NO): NO